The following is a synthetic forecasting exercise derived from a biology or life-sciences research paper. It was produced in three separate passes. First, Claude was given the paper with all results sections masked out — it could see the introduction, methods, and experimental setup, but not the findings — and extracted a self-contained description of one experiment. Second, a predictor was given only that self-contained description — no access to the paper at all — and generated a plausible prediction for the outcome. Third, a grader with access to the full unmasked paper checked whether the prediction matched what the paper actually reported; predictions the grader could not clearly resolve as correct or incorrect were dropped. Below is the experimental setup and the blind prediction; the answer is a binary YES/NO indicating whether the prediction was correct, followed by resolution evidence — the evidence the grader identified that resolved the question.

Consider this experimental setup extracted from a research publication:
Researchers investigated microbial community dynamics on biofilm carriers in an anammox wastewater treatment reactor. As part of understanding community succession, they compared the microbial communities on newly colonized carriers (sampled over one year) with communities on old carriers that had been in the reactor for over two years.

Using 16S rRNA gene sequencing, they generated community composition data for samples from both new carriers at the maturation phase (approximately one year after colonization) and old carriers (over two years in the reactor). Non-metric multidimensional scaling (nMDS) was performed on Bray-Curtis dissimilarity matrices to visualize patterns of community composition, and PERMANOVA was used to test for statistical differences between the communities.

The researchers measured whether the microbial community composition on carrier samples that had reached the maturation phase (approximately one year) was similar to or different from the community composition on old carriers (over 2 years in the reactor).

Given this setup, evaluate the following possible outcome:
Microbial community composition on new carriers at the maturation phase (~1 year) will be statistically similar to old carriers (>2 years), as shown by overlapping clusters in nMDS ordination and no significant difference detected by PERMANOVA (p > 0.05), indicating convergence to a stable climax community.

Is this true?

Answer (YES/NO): NO